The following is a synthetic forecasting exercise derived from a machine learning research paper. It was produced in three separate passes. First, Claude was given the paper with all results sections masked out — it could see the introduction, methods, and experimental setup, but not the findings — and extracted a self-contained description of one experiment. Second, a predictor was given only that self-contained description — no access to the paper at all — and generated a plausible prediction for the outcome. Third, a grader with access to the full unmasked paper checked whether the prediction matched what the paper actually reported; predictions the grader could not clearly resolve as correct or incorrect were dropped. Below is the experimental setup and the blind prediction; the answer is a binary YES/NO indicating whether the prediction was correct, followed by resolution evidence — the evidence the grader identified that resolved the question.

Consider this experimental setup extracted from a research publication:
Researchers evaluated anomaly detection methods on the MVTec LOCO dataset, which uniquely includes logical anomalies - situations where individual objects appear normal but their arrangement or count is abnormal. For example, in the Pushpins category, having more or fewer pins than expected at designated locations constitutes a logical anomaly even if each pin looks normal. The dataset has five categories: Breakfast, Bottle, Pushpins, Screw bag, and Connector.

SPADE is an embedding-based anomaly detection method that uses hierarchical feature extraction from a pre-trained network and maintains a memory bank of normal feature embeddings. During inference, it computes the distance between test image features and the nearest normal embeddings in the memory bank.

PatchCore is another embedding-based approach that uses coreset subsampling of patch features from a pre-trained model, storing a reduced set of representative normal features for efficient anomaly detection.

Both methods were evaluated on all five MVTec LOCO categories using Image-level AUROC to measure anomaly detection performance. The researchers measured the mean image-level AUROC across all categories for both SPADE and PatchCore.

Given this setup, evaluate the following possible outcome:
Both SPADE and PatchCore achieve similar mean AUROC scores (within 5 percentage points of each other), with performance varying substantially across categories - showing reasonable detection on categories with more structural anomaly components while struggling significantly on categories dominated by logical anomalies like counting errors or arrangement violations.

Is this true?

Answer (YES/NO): NO